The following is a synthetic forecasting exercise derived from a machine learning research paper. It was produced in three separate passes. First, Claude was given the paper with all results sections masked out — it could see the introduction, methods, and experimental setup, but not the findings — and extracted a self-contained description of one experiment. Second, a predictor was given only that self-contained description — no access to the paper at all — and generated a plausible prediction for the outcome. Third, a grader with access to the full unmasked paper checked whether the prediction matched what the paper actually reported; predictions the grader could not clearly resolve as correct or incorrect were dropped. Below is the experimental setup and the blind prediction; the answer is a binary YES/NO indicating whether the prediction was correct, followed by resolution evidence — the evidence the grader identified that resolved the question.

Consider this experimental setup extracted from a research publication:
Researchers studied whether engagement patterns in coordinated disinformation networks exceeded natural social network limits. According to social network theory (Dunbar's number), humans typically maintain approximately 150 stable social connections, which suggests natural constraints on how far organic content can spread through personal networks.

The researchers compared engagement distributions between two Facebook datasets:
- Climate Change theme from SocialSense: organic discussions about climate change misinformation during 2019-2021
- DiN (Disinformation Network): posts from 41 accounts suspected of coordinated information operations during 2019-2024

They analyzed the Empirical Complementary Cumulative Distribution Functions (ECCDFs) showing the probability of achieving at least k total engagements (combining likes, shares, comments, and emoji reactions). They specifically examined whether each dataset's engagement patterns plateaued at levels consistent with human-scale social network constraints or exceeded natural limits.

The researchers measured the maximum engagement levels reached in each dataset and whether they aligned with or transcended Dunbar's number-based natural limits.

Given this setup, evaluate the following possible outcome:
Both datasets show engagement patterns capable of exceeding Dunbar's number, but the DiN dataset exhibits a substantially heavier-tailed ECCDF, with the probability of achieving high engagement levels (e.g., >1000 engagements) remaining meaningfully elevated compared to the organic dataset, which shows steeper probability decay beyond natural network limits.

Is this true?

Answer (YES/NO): YES